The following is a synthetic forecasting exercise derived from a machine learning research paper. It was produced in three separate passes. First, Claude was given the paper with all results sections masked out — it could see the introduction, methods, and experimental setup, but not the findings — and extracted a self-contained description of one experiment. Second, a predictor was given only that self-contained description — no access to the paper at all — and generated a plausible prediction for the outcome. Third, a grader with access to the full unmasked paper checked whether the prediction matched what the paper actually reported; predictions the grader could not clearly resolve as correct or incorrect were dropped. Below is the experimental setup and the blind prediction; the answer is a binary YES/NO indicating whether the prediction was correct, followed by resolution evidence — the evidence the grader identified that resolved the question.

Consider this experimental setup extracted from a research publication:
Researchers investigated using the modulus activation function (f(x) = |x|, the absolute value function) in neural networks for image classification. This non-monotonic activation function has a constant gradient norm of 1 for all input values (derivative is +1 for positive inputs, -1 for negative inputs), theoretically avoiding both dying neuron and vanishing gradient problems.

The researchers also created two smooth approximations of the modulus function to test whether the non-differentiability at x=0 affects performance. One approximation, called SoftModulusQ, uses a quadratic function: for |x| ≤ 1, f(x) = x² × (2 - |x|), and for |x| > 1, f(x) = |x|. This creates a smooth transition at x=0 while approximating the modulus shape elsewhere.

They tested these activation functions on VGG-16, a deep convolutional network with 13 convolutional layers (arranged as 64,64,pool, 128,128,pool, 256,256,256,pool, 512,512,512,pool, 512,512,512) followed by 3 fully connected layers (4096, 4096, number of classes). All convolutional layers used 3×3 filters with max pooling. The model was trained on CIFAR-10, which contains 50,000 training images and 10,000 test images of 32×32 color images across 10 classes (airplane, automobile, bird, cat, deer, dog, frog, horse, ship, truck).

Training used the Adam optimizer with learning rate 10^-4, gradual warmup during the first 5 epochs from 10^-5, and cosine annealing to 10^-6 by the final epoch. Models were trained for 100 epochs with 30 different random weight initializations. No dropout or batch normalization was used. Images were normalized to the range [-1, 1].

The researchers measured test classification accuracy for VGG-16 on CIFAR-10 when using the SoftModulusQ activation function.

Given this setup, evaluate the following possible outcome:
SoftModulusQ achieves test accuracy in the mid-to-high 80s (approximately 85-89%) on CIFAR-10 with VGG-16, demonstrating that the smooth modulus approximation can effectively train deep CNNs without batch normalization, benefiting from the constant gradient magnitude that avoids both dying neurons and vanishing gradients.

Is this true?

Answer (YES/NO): NO